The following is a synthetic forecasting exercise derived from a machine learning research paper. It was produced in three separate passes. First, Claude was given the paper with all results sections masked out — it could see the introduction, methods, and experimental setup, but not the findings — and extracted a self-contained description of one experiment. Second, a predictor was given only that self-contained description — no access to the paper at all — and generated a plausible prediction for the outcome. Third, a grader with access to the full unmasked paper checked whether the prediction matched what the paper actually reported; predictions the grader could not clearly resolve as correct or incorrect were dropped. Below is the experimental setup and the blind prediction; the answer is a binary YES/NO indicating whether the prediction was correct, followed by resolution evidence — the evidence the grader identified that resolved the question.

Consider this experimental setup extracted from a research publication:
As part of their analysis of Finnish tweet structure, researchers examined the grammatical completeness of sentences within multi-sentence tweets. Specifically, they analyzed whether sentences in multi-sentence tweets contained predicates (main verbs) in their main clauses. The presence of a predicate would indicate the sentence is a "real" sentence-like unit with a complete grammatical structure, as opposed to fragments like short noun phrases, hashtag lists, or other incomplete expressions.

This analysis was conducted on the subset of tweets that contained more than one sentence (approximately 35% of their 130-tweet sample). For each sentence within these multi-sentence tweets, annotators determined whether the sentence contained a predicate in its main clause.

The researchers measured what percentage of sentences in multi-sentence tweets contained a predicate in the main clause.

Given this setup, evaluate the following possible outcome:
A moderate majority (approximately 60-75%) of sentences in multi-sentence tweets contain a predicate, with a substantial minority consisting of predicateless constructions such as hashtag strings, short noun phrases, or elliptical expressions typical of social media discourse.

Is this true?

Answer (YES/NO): YES